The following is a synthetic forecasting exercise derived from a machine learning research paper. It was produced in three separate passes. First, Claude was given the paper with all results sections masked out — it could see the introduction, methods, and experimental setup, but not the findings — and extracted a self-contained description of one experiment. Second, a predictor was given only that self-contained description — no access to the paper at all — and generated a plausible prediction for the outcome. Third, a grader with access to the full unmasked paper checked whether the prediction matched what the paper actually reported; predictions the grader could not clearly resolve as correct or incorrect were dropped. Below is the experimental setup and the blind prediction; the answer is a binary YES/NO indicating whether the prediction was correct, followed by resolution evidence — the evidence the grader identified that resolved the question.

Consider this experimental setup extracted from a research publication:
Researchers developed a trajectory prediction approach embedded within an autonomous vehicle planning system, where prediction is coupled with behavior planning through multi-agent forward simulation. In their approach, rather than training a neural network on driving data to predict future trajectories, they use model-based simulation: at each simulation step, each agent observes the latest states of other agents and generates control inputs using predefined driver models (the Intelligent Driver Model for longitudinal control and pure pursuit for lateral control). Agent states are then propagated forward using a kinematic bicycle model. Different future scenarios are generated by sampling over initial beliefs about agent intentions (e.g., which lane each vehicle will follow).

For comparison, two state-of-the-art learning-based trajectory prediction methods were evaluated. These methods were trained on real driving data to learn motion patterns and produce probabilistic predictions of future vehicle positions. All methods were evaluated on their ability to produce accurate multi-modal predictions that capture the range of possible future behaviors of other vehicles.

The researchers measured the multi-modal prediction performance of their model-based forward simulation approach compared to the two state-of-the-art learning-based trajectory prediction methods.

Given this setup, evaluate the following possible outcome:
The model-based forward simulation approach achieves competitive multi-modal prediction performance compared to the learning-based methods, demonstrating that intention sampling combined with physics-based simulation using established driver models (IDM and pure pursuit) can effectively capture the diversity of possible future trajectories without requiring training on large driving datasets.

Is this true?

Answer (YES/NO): YES